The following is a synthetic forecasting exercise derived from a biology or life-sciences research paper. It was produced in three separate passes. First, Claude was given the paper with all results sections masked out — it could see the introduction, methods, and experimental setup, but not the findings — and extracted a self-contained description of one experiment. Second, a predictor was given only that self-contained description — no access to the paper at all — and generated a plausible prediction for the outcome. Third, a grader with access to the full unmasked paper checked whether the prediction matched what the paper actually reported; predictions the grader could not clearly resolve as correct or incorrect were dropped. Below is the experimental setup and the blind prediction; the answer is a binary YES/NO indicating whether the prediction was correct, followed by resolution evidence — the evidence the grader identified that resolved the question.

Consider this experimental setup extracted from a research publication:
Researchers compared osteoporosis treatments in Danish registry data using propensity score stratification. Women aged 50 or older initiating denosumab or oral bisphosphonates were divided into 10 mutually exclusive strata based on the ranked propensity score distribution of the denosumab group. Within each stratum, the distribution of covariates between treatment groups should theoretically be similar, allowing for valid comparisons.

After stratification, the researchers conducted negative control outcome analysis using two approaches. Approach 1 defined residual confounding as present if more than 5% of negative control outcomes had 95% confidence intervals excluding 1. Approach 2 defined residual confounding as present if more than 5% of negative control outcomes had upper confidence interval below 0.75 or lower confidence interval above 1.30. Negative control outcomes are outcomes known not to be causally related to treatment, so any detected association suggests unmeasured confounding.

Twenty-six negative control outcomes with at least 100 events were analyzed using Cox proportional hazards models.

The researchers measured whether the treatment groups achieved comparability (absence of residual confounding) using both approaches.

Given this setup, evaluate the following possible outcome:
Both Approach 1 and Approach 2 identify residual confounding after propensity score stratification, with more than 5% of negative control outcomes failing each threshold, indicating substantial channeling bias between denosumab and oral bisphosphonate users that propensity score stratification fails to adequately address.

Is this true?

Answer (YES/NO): NO